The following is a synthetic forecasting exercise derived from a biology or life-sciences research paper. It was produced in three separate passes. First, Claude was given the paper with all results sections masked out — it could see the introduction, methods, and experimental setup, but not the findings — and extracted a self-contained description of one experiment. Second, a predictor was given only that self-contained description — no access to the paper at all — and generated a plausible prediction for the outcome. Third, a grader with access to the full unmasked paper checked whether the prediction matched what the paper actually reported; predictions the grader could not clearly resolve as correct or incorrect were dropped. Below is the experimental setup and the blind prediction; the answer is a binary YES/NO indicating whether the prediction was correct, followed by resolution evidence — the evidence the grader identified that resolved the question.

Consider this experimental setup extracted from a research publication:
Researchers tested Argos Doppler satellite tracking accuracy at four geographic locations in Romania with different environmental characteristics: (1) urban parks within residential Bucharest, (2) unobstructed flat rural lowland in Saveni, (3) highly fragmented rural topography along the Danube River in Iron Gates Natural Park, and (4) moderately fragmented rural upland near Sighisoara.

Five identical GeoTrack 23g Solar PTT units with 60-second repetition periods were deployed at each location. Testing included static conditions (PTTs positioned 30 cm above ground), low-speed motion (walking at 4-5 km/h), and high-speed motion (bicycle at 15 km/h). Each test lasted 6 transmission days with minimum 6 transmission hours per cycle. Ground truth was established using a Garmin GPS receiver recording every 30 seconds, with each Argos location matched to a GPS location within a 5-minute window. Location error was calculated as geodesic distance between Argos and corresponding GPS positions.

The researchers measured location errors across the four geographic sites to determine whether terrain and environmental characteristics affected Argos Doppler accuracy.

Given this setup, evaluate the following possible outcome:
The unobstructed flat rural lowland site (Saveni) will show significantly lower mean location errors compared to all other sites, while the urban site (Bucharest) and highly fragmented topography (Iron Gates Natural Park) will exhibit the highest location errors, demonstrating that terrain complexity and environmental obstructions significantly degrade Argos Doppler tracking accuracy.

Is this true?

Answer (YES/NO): NO